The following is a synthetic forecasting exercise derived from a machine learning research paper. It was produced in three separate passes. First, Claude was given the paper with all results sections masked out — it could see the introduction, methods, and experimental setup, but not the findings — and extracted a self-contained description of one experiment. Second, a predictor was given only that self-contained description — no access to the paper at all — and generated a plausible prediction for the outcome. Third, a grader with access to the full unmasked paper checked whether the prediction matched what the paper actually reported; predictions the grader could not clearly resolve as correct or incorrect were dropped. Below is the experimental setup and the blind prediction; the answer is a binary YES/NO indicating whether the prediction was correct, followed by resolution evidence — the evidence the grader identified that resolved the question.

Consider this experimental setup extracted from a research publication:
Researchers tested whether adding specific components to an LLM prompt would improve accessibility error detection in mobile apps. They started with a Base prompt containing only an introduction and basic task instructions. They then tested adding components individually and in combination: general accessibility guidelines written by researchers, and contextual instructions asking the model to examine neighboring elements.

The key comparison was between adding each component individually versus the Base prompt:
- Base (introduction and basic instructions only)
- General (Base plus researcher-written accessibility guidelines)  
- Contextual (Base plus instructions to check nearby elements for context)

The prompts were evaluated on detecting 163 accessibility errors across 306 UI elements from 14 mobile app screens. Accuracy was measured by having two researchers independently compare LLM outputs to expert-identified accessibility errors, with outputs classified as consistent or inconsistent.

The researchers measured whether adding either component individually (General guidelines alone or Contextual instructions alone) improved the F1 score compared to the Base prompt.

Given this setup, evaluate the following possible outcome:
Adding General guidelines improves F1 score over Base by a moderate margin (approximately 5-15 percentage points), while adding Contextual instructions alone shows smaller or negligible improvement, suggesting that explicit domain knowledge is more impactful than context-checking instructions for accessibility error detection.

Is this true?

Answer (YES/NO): NO